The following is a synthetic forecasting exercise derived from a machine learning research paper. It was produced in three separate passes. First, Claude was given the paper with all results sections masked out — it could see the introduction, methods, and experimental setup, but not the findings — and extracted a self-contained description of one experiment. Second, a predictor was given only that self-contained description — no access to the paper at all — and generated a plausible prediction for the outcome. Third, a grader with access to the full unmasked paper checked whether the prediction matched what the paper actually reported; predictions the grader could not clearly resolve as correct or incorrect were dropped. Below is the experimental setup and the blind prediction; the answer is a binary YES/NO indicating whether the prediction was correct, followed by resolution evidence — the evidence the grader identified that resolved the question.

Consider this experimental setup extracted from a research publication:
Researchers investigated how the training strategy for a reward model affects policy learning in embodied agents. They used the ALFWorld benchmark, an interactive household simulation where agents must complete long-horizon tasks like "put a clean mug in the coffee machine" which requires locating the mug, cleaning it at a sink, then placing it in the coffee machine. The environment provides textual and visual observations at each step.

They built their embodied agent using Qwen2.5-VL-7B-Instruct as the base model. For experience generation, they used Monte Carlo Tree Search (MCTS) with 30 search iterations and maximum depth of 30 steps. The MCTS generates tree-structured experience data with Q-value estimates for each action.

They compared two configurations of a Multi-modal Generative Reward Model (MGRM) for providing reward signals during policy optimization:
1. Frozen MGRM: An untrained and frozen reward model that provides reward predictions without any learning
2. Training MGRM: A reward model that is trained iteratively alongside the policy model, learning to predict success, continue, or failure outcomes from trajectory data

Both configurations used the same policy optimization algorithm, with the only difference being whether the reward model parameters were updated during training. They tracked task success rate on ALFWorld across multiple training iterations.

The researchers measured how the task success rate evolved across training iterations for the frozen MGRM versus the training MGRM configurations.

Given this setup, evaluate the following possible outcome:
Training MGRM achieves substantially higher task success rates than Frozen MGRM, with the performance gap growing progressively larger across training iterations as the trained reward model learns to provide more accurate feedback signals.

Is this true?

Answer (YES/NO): NO